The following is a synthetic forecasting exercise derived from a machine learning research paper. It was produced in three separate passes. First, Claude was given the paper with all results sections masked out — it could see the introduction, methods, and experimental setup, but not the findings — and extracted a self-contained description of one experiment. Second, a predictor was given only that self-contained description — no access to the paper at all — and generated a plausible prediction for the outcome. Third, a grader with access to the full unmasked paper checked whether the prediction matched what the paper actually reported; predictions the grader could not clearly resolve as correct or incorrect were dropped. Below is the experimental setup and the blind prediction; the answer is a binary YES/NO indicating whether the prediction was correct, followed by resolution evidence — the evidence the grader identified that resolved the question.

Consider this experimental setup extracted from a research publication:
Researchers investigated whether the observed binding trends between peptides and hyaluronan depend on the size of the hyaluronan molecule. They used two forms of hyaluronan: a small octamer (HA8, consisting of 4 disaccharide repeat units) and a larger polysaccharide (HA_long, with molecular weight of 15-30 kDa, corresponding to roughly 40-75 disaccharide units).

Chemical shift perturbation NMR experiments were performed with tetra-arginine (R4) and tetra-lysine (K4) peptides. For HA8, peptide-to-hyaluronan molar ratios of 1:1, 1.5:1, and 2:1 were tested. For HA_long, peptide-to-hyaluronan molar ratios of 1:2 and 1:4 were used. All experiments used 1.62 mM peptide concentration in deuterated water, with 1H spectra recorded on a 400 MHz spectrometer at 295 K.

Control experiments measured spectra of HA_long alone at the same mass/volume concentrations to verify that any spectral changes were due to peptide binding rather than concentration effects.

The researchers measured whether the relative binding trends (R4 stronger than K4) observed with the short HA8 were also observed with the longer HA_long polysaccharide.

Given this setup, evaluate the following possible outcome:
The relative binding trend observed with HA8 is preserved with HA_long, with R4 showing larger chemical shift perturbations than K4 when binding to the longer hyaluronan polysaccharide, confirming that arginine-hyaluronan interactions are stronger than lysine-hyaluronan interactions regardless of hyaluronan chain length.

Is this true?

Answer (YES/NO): YES